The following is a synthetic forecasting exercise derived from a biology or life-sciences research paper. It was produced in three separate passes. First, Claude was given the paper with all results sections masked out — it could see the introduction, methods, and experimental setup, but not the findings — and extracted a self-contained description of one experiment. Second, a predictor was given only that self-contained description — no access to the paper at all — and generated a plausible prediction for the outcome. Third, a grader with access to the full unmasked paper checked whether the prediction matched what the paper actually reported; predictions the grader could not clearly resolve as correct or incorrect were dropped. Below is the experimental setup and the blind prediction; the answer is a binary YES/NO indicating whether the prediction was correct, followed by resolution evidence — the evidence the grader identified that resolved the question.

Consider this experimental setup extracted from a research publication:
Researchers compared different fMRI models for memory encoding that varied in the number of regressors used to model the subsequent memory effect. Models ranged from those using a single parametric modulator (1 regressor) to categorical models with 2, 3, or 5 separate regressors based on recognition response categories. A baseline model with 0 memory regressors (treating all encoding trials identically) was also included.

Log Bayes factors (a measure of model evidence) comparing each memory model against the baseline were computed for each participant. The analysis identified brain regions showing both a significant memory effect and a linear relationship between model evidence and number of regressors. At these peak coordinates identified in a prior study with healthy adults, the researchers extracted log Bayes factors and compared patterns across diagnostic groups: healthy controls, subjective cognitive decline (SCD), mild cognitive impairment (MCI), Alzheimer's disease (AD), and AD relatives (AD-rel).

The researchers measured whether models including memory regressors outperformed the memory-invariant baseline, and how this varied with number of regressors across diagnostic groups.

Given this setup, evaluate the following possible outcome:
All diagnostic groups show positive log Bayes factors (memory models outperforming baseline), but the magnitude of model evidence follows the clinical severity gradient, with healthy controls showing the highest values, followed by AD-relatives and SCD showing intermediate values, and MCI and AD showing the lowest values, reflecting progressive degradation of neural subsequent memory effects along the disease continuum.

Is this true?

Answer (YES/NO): NO